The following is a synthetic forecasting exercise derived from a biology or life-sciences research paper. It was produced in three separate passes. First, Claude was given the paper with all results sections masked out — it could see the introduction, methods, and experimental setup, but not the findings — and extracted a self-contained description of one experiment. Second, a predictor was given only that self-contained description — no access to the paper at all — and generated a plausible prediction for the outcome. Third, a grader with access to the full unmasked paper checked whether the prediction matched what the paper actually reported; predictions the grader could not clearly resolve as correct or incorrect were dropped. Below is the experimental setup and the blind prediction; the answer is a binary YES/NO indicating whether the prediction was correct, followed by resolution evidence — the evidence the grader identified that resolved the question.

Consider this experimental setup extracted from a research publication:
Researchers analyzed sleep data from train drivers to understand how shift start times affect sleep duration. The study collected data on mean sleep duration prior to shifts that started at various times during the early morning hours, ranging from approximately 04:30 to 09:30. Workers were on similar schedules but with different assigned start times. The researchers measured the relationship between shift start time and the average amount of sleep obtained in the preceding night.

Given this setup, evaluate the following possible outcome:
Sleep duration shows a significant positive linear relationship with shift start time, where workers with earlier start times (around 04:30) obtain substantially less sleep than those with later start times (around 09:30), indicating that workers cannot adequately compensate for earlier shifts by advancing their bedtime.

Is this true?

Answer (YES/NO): NO